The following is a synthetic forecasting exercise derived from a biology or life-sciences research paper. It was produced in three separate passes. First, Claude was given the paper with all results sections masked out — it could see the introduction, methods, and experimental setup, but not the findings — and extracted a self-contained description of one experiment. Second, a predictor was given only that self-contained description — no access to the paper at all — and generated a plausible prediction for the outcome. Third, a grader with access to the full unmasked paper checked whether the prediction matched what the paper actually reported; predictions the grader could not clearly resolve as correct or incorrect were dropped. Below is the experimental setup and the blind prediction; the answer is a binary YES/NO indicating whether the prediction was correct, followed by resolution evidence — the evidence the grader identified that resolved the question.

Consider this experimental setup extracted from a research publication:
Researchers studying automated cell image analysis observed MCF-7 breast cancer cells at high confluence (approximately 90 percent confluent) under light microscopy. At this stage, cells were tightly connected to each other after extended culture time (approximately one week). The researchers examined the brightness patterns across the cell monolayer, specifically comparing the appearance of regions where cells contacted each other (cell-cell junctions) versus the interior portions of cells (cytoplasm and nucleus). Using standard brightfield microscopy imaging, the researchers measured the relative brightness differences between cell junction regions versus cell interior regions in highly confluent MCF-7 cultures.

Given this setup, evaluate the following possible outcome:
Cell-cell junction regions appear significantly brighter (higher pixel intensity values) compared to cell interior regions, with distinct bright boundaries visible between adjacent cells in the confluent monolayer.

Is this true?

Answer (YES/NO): YES